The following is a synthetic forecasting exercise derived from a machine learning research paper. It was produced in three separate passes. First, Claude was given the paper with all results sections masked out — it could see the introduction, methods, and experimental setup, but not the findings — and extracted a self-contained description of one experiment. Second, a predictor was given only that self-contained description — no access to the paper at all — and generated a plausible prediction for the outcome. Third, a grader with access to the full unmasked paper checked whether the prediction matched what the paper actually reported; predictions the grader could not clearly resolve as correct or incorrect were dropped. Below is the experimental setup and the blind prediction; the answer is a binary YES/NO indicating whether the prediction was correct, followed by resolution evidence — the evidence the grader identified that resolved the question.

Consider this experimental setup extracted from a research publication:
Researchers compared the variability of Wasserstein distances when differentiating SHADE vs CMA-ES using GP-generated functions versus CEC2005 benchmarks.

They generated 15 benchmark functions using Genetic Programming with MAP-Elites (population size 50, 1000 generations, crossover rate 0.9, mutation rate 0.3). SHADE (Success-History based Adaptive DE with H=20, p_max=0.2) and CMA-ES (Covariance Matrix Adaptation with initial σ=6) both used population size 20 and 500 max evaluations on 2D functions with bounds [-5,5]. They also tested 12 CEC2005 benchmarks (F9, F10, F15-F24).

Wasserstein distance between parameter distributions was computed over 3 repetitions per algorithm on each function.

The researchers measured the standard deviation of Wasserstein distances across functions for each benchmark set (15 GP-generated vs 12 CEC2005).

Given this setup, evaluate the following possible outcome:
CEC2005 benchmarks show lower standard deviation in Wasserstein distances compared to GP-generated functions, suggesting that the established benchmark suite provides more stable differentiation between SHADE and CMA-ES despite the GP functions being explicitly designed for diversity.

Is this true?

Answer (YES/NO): NO